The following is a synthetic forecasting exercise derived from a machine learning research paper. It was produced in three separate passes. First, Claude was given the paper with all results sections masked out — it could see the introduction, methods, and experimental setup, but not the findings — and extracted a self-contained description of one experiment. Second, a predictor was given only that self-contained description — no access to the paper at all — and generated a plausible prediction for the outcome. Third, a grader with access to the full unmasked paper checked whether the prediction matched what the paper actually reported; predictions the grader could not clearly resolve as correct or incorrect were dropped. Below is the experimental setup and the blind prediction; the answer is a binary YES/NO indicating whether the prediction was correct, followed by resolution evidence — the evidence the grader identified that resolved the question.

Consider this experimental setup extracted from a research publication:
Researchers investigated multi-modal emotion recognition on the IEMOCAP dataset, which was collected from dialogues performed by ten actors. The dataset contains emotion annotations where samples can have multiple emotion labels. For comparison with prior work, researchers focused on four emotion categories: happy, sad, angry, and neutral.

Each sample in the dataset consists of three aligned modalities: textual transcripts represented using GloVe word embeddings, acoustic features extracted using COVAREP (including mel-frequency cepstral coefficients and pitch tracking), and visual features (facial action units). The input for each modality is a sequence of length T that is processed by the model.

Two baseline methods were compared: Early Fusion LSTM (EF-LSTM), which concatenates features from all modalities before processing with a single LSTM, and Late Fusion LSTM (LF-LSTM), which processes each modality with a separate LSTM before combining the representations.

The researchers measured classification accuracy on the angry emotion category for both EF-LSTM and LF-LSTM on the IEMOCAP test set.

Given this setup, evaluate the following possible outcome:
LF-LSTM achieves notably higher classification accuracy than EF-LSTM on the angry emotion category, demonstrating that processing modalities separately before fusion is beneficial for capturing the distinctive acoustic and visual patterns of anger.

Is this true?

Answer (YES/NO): YES